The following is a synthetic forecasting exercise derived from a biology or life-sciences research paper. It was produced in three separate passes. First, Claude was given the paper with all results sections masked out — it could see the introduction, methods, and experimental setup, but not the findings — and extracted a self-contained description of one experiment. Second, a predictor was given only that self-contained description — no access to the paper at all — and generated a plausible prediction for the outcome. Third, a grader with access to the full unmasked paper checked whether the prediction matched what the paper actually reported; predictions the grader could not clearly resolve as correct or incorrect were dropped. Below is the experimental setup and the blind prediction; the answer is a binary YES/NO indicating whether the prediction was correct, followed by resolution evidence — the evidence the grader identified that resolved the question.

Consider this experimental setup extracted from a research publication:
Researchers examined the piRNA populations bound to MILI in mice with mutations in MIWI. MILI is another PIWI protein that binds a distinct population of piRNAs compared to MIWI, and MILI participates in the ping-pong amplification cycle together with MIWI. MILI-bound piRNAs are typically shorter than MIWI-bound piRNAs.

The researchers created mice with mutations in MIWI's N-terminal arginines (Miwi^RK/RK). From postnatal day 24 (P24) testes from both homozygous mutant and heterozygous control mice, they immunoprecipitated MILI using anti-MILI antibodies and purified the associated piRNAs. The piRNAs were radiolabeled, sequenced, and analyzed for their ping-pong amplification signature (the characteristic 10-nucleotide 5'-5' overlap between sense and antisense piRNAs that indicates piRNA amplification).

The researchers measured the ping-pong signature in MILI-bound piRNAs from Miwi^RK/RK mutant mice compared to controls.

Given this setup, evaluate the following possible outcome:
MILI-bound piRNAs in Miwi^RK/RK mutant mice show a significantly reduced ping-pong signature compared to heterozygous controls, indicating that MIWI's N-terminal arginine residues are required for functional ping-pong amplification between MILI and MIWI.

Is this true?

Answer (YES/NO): NO